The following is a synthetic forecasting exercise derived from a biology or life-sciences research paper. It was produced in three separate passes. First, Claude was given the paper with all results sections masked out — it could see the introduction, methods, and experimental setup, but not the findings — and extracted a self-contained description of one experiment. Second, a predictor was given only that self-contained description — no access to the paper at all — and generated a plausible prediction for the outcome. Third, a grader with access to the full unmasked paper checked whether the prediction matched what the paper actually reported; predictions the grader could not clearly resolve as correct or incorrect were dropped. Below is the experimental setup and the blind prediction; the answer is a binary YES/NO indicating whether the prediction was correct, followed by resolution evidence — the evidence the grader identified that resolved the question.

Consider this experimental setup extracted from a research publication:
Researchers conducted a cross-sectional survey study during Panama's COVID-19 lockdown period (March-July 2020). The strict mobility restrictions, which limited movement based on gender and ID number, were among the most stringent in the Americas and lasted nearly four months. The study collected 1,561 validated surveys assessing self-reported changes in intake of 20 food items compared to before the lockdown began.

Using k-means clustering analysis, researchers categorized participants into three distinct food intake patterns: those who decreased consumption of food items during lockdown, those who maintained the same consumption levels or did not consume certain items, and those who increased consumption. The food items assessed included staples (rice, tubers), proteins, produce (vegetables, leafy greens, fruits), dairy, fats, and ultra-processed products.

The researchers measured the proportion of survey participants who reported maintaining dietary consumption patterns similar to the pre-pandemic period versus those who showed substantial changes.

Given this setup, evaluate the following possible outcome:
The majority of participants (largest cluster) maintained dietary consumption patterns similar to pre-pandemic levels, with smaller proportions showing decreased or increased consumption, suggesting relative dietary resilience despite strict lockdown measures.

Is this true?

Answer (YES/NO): YES